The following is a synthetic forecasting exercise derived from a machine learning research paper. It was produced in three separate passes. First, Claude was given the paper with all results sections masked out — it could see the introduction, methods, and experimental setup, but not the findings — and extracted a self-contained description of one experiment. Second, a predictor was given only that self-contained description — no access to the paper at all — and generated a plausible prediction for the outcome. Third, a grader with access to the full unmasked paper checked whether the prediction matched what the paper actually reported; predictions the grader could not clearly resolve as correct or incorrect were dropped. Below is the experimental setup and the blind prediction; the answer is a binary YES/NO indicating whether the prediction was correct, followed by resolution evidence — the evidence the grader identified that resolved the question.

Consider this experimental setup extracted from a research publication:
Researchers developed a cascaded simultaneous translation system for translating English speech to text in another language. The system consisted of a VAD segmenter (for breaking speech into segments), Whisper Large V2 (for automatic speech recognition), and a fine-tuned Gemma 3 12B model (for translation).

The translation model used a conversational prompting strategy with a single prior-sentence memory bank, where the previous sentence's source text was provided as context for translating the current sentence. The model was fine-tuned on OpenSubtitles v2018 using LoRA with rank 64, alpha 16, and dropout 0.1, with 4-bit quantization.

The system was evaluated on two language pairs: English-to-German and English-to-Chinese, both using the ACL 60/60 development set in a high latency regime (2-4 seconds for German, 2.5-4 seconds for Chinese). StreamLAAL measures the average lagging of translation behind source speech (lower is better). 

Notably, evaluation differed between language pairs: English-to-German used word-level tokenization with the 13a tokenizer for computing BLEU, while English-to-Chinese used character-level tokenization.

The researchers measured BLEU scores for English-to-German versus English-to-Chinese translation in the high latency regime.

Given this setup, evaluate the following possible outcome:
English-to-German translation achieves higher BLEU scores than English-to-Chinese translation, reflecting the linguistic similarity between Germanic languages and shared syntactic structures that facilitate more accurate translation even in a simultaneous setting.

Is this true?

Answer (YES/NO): NO